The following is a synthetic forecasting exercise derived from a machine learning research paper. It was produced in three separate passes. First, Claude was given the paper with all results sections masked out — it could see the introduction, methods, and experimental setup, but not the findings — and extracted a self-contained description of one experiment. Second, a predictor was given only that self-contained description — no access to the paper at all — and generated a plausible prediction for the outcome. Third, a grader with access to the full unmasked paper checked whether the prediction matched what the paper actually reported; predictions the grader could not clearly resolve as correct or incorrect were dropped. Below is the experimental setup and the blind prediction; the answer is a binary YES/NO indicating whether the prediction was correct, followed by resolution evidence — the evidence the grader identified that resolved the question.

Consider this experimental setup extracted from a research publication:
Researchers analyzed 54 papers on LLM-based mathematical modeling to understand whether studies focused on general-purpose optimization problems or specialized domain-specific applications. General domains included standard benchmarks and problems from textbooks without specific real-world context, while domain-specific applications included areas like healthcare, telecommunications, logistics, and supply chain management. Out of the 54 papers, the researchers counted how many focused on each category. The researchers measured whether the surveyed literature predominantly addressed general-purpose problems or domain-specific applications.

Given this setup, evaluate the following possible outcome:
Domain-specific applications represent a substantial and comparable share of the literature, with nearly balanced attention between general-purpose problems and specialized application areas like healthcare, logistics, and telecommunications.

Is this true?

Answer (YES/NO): NO